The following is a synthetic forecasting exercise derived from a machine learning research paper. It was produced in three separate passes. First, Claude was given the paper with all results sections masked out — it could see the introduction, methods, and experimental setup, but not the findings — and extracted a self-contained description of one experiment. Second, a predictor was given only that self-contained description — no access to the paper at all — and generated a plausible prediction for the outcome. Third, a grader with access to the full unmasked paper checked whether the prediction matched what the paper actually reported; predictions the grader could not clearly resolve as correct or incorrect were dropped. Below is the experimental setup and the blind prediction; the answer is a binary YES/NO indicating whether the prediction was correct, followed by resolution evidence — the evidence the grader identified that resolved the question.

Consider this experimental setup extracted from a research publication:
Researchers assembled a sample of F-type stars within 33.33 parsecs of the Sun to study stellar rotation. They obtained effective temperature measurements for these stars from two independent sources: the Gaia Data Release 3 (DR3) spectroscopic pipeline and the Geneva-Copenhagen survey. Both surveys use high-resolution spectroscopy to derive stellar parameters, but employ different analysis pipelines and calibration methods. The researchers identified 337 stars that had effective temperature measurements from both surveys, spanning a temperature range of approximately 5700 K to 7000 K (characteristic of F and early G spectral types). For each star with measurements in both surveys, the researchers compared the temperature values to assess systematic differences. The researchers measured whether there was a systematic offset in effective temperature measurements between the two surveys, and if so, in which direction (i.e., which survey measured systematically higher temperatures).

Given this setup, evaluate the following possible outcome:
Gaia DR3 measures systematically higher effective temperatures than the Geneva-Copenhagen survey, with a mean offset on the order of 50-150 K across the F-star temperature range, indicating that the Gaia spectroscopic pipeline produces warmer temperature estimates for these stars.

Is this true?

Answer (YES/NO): NO